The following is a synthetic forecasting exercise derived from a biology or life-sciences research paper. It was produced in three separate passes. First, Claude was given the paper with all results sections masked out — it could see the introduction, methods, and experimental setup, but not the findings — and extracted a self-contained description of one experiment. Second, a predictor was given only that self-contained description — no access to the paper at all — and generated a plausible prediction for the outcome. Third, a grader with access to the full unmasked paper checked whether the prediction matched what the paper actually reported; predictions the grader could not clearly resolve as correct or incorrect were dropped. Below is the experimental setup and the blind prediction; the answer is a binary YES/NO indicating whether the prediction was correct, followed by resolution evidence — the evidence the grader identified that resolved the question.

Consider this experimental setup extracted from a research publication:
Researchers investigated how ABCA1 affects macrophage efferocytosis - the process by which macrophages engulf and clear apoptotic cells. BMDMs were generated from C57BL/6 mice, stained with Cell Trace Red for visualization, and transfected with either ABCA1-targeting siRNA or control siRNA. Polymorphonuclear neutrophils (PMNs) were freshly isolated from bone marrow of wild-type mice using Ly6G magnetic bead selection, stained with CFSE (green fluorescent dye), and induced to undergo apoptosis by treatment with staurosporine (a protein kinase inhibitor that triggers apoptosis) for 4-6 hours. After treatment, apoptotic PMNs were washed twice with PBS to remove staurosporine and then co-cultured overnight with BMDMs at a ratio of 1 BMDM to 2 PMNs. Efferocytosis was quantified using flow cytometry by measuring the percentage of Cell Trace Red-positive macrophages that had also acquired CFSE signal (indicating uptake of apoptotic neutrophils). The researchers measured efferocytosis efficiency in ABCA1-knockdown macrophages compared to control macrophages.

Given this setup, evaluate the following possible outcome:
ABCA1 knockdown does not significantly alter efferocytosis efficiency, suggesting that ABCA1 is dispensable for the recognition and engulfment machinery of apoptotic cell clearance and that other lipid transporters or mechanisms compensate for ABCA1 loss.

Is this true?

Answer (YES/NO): NO